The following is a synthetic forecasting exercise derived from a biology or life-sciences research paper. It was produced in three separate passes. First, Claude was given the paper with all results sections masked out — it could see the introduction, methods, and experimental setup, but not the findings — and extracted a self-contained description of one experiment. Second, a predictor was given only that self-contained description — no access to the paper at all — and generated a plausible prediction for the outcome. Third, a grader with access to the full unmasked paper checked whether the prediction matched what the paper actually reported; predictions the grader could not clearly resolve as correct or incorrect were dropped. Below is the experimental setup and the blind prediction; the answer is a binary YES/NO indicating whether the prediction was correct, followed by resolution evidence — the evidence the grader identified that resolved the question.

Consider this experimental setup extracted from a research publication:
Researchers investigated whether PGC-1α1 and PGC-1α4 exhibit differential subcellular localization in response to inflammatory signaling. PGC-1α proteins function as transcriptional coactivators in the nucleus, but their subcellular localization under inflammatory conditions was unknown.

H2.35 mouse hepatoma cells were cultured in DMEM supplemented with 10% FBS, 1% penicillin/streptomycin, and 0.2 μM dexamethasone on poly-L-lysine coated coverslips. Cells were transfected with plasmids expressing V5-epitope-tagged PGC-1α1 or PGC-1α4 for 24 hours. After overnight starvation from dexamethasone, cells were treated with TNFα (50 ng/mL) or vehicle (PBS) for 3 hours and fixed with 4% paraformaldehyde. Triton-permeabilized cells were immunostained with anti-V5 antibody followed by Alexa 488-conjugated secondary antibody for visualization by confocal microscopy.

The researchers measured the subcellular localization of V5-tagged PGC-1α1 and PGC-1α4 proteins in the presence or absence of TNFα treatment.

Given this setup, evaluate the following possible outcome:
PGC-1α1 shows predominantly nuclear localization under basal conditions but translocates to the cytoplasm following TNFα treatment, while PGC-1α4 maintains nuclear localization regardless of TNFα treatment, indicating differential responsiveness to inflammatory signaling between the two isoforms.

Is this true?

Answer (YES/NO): NO